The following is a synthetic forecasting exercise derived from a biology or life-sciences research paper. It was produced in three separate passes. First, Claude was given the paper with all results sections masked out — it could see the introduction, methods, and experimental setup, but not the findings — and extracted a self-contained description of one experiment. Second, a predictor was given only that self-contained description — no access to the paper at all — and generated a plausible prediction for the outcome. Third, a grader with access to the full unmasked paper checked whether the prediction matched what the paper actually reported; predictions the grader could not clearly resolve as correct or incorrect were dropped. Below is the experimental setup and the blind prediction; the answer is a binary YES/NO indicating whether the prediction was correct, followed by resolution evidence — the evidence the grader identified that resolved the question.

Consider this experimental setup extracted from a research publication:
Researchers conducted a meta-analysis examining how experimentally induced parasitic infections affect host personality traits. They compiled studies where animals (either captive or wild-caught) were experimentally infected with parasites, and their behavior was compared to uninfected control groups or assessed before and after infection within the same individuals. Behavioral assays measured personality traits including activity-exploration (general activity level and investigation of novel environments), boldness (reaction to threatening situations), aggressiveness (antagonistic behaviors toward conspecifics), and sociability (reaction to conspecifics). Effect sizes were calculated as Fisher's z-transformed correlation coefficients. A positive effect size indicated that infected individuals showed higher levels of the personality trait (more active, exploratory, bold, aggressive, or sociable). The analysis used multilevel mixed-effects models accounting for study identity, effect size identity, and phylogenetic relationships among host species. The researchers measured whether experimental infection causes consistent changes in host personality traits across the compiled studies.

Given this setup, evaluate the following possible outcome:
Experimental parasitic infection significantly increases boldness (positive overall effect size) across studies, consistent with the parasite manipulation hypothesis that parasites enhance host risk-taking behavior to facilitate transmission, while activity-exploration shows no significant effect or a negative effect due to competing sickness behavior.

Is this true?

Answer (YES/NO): NO